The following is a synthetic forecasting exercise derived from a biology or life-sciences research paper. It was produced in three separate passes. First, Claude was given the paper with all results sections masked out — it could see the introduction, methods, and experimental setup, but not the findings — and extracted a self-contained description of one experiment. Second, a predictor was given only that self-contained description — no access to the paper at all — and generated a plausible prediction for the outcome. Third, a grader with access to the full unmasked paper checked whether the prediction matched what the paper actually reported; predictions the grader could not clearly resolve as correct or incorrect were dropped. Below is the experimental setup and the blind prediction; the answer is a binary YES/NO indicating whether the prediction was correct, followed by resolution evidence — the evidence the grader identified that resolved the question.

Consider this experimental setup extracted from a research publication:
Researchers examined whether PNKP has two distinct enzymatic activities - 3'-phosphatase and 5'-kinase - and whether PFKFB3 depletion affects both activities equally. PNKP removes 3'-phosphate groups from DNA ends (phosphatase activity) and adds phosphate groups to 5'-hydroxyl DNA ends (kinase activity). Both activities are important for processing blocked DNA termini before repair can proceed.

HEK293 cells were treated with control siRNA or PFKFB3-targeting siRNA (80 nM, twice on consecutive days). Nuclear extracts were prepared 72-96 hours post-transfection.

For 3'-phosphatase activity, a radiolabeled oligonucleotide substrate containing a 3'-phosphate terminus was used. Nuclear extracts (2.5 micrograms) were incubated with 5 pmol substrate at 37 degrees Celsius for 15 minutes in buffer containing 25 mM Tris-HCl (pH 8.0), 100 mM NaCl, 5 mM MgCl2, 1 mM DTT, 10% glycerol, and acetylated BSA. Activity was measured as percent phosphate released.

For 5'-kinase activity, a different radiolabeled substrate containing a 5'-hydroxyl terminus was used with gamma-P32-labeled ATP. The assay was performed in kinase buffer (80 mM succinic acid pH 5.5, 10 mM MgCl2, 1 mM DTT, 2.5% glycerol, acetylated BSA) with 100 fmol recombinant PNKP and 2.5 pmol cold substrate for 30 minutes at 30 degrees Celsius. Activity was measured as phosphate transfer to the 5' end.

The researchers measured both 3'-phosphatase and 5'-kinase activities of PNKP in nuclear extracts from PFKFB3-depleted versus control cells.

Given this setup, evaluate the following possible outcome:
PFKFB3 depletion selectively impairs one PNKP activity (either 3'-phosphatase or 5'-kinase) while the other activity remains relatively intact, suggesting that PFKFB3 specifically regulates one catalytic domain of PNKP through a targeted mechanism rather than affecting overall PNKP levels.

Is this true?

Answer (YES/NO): YES